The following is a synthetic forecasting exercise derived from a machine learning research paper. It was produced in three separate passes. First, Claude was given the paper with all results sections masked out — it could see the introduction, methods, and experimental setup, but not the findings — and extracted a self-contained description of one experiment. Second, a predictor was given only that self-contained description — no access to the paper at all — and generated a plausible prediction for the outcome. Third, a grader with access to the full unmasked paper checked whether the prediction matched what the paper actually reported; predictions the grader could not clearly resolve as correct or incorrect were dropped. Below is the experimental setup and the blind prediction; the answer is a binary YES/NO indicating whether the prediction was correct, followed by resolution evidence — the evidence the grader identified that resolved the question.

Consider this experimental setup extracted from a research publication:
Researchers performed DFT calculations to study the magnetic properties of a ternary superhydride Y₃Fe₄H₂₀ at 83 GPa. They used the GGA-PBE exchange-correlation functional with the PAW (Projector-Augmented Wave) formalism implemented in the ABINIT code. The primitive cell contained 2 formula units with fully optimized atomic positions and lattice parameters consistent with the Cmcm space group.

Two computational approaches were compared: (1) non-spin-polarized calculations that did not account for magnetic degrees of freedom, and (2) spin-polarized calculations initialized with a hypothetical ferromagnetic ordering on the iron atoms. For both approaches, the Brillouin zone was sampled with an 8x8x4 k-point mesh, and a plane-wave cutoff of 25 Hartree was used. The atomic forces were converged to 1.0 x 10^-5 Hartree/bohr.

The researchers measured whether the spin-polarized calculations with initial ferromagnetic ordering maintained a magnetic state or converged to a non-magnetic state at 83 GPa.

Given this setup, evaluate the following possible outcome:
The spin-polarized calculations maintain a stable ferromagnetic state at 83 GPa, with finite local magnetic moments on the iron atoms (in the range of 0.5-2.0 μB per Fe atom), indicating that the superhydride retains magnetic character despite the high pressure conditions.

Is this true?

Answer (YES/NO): NO